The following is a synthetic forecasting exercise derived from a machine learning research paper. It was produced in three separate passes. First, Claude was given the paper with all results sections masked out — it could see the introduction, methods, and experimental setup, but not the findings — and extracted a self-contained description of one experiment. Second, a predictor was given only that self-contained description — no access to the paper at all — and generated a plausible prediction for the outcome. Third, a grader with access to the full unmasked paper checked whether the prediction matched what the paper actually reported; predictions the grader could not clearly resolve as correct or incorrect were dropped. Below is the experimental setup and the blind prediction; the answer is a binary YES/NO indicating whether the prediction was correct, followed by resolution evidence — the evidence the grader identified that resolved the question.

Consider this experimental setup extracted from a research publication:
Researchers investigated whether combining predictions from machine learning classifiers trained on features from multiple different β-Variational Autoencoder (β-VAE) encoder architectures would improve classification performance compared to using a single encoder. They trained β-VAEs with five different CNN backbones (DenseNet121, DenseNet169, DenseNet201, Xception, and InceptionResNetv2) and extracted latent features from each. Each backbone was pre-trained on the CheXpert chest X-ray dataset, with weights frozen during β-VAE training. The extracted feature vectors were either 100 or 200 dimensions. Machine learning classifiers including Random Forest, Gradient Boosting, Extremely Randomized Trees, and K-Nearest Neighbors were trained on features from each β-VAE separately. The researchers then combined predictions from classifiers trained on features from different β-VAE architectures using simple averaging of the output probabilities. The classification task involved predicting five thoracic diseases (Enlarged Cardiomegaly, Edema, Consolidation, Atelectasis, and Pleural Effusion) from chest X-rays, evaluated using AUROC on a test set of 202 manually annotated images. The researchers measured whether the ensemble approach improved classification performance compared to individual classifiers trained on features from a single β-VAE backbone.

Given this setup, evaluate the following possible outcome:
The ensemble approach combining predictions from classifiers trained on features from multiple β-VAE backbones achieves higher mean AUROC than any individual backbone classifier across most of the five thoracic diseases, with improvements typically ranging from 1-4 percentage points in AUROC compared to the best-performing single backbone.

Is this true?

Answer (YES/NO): NO